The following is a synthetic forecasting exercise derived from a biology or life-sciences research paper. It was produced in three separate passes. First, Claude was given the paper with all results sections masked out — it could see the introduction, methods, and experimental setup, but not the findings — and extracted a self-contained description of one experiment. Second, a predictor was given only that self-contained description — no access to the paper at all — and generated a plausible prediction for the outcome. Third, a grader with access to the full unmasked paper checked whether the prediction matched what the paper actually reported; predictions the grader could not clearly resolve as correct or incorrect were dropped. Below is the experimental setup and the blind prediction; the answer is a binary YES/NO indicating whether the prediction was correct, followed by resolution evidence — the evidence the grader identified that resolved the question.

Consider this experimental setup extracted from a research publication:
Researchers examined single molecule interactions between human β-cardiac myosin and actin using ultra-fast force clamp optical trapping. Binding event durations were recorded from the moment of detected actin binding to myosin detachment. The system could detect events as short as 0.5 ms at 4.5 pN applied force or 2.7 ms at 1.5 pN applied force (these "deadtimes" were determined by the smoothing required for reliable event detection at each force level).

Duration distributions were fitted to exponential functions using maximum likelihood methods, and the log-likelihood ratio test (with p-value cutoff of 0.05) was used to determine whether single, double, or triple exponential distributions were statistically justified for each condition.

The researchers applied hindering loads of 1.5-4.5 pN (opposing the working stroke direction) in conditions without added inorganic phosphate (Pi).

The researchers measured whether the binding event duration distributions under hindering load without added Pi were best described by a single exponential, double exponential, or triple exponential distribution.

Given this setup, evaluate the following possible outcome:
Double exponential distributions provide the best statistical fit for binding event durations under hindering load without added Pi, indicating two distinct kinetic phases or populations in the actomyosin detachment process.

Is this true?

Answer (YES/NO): NO